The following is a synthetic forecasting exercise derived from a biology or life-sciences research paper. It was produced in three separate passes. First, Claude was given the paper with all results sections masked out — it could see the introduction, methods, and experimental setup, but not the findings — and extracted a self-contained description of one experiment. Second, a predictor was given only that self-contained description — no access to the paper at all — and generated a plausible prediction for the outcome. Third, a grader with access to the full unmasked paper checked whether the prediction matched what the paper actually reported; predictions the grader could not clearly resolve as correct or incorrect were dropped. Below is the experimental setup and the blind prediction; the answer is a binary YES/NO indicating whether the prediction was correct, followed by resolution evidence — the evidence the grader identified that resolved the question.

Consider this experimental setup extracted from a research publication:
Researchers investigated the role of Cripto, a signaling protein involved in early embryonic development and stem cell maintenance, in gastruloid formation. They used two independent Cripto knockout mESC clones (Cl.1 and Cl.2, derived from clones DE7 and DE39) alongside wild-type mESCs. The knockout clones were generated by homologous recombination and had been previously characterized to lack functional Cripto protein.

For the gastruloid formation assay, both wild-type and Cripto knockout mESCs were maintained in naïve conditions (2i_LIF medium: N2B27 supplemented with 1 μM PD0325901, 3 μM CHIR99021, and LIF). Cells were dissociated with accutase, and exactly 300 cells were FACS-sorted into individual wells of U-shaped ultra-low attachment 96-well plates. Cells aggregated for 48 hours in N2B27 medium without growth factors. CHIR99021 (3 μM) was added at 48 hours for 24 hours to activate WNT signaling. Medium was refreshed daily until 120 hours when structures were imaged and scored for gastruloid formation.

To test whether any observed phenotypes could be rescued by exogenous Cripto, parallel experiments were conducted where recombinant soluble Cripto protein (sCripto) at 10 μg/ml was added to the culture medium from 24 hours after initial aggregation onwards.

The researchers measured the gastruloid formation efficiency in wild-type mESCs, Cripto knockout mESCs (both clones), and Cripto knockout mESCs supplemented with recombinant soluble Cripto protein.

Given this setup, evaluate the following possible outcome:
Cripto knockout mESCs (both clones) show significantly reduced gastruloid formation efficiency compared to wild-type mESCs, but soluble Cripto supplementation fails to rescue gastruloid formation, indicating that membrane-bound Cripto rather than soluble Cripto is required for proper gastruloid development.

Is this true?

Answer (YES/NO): NO